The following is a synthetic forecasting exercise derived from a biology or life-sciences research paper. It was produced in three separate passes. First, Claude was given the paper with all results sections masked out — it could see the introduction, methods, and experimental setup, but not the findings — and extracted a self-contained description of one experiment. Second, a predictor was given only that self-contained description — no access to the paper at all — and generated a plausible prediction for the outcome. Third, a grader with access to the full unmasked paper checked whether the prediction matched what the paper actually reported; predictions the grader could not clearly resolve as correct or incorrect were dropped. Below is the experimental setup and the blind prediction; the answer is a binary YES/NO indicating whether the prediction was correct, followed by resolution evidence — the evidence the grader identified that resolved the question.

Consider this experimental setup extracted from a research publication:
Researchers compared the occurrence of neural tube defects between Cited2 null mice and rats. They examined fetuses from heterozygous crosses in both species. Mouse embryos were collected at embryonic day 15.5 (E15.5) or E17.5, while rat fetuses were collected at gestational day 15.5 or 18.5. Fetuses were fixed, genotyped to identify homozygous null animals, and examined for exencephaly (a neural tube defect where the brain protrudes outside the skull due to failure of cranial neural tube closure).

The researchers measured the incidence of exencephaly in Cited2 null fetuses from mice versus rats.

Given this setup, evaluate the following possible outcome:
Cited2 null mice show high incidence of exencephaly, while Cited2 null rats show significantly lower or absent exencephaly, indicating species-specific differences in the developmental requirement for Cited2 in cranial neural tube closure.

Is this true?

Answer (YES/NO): YES